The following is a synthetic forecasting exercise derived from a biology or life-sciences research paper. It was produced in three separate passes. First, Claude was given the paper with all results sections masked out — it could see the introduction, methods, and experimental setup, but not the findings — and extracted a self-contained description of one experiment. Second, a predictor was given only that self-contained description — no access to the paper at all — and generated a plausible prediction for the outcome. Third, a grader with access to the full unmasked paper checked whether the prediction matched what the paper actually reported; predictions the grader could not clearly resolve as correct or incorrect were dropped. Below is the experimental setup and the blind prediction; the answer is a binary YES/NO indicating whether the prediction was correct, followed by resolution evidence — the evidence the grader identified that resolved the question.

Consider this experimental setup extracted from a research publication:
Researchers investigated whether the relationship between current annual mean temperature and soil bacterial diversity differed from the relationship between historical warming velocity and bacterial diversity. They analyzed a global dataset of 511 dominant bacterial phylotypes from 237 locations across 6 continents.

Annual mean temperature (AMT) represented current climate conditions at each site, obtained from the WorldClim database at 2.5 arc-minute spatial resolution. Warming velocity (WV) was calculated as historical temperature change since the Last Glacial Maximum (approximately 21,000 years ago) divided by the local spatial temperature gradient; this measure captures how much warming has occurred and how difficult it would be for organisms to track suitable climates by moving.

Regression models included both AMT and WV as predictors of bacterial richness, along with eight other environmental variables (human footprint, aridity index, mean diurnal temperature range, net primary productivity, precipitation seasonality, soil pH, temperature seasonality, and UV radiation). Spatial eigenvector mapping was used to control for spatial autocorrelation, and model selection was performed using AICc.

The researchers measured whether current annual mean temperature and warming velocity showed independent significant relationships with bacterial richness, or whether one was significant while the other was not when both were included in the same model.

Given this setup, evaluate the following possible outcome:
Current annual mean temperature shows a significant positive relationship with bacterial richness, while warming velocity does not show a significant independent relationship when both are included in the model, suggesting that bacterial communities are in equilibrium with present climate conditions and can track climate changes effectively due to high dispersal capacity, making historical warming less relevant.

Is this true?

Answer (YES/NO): NO